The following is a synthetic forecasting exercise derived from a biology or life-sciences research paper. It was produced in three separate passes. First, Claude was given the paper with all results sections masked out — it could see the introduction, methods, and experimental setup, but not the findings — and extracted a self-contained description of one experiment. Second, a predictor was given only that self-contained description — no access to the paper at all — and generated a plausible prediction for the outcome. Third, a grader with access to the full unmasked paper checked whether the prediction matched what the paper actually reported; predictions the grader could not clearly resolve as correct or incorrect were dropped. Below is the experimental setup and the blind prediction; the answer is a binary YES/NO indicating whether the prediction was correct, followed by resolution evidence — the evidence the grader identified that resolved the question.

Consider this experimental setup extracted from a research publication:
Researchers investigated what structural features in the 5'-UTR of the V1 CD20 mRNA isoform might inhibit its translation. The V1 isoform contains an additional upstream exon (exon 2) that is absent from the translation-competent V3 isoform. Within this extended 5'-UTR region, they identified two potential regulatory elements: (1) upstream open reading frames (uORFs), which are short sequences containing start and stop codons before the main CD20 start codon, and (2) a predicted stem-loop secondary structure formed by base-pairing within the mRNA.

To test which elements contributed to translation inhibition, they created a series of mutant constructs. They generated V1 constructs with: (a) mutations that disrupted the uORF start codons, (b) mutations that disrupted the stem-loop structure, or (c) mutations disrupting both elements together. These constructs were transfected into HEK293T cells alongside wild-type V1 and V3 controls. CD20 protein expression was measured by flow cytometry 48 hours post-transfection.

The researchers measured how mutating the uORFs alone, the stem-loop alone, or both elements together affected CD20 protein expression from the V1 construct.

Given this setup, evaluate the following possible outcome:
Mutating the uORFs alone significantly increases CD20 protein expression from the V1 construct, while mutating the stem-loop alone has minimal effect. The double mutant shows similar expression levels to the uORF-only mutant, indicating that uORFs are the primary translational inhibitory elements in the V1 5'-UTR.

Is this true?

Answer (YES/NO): NO